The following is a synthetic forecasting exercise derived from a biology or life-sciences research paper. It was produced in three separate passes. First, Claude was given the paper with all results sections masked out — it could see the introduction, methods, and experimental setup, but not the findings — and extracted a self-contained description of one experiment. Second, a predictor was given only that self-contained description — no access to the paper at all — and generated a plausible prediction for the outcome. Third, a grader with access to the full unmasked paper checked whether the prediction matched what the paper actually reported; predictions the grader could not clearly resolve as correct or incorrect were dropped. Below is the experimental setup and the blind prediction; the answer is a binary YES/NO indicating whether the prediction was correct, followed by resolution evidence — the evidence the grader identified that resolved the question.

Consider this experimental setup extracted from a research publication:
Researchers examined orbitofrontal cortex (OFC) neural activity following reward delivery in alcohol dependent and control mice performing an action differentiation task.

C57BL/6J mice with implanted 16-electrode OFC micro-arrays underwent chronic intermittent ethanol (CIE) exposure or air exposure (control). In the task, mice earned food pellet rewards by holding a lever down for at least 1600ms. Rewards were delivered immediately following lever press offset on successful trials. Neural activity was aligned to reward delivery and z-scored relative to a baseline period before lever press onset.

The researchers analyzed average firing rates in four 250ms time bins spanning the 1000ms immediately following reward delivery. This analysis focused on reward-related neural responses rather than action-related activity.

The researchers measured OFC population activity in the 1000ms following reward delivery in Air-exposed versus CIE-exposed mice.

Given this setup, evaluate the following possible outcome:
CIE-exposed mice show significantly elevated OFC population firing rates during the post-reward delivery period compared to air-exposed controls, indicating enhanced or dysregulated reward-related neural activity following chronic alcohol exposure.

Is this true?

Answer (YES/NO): NO